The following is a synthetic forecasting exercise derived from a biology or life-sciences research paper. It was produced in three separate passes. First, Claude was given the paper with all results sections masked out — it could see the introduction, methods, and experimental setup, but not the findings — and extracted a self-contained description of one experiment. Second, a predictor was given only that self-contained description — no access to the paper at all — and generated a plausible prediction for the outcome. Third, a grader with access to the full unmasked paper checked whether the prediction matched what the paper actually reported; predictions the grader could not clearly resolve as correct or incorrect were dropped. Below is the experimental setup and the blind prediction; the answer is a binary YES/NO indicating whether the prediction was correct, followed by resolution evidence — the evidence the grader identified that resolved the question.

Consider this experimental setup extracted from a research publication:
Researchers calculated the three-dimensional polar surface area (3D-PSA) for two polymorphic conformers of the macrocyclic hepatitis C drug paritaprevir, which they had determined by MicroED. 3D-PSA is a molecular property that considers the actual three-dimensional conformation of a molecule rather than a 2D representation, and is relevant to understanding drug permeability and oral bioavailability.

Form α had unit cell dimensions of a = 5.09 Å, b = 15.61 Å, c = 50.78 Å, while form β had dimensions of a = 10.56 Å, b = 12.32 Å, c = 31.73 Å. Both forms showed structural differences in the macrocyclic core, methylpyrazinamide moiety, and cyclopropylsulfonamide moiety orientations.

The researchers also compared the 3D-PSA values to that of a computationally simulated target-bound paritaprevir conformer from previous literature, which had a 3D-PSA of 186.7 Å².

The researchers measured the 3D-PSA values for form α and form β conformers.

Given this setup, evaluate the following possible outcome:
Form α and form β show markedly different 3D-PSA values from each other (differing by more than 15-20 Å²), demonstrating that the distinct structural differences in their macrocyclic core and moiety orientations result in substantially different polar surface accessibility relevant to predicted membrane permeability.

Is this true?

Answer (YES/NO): NO